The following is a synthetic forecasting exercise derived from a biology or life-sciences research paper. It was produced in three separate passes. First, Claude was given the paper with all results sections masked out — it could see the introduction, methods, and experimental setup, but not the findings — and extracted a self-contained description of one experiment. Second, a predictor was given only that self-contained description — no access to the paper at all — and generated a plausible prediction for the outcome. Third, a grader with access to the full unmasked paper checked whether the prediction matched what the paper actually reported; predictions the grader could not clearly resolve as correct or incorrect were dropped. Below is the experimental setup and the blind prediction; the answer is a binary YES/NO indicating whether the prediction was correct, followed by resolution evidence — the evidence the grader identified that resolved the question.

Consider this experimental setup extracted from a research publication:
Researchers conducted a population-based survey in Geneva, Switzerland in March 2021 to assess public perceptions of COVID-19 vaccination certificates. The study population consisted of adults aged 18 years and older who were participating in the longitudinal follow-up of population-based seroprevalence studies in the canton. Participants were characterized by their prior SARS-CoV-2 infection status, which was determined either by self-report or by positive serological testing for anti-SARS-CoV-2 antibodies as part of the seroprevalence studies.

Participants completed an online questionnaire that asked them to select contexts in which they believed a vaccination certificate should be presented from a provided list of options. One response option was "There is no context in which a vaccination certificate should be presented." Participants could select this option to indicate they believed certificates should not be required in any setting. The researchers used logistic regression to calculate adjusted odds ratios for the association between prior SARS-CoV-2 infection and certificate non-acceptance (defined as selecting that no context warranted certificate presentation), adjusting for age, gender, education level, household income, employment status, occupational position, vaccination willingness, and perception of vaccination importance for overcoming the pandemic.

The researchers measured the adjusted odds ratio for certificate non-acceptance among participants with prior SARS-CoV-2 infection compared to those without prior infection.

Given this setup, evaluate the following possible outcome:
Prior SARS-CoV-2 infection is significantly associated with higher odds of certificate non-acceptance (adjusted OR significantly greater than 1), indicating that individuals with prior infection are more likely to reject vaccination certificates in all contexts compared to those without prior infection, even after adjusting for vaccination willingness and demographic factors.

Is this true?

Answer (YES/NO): NO